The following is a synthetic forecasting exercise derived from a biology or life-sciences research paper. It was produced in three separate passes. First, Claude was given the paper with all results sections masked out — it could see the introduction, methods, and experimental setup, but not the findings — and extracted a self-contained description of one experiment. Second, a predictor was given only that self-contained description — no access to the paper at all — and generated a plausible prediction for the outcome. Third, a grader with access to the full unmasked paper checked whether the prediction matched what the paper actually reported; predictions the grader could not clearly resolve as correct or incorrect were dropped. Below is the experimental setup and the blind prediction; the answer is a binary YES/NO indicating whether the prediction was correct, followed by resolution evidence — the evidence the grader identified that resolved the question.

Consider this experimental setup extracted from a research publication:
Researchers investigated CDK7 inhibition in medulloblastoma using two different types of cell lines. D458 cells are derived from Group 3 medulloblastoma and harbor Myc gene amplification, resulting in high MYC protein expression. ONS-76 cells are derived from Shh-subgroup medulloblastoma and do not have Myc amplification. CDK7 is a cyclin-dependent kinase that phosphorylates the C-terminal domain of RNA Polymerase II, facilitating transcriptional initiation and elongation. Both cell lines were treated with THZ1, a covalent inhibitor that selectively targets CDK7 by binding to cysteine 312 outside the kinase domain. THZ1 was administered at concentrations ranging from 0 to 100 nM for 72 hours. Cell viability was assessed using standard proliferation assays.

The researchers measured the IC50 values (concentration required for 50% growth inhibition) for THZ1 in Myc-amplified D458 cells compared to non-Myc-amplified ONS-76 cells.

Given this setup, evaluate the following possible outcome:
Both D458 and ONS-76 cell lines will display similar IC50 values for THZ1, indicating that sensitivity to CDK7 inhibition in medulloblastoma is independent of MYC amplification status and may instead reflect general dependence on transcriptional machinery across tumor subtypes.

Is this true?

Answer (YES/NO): NO